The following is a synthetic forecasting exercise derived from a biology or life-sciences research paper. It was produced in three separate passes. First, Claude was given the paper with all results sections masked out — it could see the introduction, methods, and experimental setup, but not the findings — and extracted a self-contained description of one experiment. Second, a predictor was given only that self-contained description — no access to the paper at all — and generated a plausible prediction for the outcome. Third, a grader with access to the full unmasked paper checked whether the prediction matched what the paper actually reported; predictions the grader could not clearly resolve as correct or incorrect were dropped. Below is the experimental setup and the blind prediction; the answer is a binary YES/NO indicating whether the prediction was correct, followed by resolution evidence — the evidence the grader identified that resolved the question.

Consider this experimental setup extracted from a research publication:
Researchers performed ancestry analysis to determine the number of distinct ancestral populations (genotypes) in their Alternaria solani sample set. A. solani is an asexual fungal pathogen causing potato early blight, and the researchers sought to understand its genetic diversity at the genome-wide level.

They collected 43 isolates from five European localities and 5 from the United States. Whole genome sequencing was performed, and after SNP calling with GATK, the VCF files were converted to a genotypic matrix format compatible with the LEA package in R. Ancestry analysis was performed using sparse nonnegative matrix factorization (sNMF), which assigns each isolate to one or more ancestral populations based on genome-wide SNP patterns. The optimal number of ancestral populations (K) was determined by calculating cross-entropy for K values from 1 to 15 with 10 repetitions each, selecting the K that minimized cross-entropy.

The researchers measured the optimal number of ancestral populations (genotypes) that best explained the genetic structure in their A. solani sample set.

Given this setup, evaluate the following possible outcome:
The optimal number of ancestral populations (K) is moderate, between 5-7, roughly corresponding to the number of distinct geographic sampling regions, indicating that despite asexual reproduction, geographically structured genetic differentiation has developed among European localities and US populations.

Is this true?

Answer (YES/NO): NO